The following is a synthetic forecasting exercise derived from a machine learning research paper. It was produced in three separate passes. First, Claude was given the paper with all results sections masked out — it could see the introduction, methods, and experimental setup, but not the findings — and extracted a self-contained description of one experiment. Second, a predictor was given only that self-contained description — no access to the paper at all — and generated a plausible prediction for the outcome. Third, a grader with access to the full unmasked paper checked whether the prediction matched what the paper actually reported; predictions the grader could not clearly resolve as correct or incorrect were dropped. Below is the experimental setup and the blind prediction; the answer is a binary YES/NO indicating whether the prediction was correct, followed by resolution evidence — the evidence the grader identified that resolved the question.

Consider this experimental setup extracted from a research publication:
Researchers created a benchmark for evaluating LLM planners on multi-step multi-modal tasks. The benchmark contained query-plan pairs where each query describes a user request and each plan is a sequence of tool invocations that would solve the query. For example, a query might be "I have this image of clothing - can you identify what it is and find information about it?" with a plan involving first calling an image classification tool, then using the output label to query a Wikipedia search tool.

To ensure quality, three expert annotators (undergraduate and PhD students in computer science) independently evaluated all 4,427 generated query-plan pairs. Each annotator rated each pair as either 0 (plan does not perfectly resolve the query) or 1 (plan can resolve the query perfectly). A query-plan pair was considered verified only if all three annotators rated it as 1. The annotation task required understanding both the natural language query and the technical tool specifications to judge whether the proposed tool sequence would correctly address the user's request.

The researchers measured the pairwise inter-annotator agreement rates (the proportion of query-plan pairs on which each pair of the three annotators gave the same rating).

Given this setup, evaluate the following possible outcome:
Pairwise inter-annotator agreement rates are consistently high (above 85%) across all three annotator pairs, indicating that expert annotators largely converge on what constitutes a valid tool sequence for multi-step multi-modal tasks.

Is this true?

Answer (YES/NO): NO